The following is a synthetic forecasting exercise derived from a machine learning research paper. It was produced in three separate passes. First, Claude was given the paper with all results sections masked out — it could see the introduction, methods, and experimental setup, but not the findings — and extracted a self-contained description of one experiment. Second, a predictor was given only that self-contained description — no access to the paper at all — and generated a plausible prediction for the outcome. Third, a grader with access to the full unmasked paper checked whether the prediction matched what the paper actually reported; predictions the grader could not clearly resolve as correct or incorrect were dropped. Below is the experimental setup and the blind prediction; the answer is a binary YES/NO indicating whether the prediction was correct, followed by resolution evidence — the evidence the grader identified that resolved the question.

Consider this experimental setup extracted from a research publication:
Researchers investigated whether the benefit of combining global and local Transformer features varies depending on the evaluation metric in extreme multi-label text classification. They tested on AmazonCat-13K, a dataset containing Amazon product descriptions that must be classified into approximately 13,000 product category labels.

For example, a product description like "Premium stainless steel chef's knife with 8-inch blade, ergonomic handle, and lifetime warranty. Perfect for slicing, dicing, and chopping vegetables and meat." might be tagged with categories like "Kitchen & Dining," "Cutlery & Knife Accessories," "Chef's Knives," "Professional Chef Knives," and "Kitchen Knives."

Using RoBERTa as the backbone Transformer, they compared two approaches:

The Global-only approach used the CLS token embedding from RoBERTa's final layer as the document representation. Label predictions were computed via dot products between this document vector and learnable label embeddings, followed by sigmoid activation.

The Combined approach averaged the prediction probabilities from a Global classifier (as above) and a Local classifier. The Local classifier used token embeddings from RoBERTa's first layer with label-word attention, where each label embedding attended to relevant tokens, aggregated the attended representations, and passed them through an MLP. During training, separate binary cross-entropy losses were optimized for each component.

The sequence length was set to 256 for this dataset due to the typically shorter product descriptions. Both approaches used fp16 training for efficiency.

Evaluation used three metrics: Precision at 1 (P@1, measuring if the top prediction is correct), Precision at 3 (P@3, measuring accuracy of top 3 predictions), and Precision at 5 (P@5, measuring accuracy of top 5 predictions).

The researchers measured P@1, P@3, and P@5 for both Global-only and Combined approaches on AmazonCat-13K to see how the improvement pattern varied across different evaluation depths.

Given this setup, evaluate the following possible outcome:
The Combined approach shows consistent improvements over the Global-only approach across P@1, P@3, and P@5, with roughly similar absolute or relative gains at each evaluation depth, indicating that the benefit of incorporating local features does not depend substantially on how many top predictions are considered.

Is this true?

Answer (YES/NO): NO